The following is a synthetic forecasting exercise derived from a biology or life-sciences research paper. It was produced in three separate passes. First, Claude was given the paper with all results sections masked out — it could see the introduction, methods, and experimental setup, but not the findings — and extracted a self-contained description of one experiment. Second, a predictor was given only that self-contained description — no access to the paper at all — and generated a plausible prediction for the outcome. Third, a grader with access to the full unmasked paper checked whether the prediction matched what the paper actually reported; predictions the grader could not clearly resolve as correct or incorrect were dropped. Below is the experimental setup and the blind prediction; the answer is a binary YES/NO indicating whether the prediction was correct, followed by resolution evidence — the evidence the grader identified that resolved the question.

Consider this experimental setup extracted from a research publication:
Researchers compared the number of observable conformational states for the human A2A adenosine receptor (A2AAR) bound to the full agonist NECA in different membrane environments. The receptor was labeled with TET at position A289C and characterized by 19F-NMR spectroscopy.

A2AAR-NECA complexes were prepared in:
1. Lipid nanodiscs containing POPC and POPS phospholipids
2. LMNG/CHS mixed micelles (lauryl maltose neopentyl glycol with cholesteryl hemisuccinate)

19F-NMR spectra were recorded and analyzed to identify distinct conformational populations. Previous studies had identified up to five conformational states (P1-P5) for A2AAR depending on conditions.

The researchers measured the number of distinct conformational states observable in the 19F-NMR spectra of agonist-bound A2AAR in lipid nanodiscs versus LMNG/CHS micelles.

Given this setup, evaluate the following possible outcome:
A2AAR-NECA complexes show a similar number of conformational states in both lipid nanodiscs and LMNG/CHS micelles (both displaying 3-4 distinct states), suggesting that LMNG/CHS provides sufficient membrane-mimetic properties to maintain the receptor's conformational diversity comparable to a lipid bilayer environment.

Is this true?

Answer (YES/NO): NO